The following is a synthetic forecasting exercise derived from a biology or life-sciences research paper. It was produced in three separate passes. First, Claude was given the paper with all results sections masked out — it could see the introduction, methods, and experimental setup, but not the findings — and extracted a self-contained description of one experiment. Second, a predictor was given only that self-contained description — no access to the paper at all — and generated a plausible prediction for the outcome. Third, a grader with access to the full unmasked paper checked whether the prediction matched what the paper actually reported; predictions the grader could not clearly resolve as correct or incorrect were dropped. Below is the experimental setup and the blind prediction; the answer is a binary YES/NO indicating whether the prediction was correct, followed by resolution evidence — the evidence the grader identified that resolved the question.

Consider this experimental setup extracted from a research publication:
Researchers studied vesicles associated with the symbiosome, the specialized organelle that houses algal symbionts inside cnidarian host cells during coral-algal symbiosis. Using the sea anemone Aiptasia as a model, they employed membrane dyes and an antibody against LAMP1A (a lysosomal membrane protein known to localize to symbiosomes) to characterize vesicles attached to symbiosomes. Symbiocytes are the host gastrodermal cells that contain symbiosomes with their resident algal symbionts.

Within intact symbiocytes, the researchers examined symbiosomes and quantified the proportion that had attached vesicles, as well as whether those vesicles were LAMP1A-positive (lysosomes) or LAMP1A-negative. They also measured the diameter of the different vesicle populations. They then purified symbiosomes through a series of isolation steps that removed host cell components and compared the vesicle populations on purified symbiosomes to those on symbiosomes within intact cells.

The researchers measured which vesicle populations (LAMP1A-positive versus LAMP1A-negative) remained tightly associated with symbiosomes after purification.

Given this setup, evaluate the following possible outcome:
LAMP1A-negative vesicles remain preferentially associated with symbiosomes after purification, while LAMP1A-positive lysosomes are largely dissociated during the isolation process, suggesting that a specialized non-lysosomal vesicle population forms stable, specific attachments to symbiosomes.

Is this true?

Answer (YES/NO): YES